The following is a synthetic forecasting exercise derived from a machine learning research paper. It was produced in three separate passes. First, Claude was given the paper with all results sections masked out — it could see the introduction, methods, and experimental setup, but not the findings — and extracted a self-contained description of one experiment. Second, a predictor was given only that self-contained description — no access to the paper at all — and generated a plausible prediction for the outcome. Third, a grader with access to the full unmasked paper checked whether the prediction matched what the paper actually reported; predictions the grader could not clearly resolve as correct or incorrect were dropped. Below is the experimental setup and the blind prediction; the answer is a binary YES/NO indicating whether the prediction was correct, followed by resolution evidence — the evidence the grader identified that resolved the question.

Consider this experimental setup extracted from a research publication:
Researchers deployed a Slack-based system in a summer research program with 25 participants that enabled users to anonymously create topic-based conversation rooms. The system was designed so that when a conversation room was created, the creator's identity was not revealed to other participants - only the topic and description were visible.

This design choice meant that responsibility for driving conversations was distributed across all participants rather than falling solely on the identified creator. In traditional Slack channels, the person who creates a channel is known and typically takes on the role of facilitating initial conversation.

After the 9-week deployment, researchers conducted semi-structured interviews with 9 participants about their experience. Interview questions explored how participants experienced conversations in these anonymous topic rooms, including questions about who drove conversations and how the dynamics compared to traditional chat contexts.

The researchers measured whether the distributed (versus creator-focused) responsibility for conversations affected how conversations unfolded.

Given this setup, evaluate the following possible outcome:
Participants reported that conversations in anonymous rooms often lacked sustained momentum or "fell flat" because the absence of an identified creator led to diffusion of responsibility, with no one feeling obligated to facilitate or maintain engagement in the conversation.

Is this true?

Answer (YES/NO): NO